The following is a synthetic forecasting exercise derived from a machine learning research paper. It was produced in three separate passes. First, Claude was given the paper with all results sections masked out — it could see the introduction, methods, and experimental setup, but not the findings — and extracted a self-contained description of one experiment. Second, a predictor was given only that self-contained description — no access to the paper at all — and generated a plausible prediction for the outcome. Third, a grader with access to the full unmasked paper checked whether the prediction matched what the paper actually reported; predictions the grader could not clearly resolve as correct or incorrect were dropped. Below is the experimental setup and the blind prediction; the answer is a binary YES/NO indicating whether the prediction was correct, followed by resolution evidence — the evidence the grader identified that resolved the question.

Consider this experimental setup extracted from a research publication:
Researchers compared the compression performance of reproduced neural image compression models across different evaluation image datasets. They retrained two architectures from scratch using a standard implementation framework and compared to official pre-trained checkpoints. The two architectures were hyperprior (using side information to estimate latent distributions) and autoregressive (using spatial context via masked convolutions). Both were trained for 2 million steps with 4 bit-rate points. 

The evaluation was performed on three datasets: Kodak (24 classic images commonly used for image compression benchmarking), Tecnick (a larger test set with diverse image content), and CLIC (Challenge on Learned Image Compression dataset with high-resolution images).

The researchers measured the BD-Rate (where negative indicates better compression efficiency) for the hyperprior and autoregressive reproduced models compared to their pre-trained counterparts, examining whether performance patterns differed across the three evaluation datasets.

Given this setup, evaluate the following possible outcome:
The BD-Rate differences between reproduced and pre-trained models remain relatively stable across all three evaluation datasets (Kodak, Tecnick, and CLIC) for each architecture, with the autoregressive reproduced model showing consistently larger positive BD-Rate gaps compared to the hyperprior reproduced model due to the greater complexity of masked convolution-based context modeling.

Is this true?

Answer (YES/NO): NO